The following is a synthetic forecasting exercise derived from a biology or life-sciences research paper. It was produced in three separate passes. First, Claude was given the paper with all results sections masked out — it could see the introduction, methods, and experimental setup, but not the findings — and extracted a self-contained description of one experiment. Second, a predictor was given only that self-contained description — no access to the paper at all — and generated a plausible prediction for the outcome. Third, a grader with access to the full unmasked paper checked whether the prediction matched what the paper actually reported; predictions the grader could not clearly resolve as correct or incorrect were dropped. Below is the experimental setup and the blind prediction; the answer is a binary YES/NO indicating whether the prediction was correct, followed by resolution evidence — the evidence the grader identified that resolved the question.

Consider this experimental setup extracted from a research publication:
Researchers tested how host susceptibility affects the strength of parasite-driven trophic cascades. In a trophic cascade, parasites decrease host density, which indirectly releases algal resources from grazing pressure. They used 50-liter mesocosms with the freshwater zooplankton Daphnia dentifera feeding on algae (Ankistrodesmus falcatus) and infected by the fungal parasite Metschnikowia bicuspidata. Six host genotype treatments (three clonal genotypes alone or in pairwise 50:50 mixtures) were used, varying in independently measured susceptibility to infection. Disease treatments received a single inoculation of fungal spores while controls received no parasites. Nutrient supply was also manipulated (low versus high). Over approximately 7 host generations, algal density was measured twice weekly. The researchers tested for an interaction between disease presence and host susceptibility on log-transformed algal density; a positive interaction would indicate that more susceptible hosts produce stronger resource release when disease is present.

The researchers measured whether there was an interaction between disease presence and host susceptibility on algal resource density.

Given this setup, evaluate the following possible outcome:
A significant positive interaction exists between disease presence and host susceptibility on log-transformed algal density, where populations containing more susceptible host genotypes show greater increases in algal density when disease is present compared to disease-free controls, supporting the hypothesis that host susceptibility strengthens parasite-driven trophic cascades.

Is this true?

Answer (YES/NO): YES